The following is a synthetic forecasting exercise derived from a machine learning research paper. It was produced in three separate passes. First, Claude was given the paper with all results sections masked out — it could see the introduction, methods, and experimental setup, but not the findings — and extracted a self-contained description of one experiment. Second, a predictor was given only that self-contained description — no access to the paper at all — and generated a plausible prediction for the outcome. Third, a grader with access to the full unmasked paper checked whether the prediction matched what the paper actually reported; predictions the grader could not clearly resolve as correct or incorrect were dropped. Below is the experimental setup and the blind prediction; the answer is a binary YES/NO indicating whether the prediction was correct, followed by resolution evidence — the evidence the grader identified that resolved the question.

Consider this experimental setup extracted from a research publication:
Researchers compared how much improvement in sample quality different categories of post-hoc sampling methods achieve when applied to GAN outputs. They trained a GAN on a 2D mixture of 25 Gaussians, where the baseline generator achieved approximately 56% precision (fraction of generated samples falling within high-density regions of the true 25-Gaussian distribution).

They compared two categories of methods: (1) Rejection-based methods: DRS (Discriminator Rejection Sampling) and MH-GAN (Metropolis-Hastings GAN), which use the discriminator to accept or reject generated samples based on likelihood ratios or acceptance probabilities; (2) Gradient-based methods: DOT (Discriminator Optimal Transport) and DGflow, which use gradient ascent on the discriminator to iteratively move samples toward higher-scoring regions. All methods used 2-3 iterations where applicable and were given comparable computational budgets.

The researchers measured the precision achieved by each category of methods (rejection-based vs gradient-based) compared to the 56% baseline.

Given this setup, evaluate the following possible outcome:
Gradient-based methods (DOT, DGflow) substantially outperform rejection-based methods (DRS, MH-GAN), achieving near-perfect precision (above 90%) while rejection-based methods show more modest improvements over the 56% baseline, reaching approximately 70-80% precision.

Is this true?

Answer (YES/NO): NO